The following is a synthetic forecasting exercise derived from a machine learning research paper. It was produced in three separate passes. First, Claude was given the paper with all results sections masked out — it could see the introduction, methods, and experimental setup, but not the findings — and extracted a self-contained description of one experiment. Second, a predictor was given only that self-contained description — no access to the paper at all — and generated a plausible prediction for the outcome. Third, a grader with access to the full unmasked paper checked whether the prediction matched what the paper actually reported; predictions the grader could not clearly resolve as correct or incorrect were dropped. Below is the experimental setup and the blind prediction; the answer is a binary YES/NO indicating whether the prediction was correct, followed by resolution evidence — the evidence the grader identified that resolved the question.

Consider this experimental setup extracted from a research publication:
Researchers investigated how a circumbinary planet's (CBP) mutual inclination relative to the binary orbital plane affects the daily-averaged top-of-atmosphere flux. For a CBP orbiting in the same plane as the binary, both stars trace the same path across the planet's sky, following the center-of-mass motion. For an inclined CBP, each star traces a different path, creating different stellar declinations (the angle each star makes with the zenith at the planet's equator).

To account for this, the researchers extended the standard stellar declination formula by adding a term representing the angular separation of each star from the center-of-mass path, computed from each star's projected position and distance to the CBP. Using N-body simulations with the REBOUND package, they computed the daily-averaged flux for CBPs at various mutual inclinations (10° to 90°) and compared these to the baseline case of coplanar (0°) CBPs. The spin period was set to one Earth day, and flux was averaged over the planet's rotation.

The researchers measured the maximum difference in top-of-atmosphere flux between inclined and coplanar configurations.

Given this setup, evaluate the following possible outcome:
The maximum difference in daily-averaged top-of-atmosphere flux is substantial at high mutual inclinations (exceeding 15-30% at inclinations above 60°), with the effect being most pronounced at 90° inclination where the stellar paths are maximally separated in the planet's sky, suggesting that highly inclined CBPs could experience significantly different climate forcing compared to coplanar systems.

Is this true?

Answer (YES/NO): NO